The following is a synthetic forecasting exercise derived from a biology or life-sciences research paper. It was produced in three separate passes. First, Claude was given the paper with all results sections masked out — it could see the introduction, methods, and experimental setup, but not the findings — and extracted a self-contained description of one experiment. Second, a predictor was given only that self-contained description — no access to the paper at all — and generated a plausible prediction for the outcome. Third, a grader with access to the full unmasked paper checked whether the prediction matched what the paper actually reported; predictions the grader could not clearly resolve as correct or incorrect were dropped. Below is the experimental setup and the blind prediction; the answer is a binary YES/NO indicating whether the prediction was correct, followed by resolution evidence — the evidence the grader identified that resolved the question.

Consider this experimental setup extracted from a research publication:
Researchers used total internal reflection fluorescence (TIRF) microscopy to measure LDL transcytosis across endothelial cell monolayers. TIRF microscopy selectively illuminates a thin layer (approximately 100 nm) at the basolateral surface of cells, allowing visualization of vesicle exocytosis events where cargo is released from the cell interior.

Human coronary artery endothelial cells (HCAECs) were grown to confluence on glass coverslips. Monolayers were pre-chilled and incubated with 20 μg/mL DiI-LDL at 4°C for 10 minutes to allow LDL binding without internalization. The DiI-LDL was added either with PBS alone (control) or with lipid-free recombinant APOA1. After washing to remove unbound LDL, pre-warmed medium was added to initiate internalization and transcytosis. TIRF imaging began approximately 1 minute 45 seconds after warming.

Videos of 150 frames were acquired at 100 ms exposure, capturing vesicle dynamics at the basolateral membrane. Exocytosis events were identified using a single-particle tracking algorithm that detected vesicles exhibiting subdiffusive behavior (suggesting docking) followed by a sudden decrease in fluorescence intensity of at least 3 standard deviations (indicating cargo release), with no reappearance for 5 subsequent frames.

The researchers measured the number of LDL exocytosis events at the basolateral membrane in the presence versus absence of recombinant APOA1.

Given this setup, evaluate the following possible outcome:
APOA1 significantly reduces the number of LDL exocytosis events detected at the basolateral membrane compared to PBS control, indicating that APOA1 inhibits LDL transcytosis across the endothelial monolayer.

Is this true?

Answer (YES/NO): YES